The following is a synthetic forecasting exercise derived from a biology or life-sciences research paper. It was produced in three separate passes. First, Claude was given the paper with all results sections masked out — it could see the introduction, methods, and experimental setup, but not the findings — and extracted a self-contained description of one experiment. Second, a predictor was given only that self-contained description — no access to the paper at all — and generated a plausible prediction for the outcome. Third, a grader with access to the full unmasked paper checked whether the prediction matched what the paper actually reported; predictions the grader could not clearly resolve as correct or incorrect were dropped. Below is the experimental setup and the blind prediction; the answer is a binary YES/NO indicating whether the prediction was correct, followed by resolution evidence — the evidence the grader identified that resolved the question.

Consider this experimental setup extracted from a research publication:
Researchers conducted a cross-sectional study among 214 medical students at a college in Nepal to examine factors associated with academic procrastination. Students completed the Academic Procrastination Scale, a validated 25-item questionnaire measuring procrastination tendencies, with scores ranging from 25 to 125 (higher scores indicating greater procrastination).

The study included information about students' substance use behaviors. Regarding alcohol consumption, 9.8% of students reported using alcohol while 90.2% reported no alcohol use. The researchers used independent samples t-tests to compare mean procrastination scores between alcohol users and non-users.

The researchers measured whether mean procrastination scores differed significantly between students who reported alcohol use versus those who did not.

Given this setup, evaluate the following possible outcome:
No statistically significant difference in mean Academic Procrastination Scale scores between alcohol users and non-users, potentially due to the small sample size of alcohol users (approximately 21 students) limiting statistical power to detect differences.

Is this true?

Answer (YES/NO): NO